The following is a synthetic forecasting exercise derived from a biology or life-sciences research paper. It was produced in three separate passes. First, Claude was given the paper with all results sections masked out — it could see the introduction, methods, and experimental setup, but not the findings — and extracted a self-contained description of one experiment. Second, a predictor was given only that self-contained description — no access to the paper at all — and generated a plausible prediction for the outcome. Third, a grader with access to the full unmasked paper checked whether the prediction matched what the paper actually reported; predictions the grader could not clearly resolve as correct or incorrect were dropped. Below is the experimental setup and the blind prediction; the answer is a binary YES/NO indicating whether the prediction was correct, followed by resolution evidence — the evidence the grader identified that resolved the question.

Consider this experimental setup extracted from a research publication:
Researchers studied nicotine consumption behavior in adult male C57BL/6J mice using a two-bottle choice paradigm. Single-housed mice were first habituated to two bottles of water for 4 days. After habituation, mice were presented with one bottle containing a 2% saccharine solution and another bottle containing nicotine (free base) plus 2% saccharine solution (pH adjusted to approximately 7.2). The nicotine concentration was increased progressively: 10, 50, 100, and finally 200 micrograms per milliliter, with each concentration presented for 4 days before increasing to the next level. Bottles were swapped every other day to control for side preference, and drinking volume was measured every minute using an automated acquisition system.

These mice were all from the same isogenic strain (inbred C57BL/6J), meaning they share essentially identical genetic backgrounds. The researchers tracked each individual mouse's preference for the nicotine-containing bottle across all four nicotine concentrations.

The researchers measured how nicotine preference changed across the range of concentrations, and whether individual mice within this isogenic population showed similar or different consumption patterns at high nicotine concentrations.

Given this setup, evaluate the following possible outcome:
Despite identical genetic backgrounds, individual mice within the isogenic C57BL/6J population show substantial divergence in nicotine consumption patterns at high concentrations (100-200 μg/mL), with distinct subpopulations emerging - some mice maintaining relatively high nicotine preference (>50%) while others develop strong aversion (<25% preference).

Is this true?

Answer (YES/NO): YES